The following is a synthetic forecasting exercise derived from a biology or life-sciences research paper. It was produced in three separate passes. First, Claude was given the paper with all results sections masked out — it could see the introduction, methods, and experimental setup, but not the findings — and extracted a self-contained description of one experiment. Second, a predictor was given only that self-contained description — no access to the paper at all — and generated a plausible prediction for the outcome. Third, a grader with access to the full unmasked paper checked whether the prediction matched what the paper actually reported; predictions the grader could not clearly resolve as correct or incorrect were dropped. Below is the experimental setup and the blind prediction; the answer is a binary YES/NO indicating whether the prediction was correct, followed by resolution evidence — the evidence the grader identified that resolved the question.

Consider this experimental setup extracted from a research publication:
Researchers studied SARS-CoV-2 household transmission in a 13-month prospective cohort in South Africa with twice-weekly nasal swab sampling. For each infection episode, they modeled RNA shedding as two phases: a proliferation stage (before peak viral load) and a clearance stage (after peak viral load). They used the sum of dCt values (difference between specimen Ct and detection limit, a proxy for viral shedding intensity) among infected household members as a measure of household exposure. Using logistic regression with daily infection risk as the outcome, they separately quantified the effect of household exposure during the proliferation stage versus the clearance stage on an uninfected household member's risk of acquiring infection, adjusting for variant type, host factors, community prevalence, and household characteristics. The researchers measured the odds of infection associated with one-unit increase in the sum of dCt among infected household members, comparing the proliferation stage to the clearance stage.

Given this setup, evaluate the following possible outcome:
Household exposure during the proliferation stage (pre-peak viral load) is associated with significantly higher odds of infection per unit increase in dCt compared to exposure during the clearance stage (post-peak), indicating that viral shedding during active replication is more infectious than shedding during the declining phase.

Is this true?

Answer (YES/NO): YES